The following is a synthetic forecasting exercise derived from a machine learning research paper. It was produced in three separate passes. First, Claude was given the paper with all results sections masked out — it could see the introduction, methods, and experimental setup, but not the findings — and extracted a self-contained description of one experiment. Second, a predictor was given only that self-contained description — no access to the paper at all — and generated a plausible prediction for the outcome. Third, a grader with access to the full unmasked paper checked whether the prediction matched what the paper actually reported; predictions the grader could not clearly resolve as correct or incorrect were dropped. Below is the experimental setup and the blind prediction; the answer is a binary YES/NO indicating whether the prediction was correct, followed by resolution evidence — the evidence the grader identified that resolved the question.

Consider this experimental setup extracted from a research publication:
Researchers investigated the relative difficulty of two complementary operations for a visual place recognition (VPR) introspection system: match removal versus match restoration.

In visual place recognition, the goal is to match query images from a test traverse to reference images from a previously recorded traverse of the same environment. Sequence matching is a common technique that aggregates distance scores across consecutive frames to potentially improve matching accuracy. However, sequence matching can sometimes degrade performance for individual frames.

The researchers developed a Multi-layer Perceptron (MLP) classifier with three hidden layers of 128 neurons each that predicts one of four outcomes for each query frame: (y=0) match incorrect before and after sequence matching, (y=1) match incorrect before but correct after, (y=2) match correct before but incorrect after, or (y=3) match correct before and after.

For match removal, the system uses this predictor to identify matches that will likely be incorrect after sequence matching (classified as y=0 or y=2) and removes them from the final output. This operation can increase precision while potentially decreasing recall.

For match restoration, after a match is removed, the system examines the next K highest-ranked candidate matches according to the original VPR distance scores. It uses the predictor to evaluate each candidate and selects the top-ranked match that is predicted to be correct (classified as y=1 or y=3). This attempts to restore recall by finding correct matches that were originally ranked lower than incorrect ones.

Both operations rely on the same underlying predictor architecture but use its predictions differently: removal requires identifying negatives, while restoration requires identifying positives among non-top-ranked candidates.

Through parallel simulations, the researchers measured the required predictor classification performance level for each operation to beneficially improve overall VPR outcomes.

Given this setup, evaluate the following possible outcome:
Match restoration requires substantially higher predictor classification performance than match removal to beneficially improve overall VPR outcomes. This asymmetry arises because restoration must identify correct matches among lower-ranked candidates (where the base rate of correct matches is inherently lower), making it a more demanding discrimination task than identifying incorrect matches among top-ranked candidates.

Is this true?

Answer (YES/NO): YES